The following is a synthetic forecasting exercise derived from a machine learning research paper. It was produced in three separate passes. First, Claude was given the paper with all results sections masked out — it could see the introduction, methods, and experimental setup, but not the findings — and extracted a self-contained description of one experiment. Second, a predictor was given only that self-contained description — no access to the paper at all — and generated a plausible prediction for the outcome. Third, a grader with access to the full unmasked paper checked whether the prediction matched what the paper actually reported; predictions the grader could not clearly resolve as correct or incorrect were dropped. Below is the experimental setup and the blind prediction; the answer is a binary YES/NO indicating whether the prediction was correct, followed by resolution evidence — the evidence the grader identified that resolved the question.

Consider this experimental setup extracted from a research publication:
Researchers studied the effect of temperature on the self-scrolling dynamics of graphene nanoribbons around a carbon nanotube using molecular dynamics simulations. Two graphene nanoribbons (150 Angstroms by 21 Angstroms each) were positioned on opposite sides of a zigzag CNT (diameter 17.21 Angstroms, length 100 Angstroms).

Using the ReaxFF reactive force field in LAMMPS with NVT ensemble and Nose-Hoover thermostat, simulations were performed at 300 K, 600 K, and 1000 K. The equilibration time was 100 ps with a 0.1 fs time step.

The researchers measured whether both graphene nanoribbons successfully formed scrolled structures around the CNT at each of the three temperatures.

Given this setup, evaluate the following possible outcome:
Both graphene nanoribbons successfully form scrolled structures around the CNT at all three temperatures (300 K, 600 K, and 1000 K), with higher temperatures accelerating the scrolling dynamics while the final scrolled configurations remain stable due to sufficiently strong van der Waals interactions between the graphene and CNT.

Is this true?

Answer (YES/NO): NO